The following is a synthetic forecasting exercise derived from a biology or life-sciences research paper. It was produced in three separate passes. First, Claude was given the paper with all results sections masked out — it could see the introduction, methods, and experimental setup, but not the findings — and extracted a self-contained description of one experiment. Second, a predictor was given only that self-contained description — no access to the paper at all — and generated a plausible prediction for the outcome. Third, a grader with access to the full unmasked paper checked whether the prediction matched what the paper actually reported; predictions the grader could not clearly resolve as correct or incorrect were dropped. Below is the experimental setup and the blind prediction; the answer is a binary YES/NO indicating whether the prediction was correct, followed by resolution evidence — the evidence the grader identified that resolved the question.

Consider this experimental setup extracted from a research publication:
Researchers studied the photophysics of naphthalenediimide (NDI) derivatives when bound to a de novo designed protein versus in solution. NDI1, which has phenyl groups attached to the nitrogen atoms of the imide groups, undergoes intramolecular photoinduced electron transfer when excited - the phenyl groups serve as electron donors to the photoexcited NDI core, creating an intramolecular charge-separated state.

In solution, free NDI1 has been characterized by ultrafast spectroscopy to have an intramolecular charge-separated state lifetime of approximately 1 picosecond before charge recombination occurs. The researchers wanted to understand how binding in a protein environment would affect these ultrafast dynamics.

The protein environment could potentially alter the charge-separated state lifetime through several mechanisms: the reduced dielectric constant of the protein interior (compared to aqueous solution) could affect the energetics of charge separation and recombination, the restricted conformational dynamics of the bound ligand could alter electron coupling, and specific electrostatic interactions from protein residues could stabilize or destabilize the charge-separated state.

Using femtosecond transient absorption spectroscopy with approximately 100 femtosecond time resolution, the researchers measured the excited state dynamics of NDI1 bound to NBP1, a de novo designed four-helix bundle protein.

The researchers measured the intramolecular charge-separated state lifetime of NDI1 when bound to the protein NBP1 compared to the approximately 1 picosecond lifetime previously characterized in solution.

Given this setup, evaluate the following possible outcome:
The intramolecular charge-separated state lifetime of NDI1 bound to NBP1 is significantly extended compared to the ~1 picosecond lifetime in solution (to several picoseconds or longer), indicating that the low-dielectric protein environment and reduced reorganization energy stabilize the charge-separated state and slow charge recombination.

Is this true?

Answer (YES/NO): YES